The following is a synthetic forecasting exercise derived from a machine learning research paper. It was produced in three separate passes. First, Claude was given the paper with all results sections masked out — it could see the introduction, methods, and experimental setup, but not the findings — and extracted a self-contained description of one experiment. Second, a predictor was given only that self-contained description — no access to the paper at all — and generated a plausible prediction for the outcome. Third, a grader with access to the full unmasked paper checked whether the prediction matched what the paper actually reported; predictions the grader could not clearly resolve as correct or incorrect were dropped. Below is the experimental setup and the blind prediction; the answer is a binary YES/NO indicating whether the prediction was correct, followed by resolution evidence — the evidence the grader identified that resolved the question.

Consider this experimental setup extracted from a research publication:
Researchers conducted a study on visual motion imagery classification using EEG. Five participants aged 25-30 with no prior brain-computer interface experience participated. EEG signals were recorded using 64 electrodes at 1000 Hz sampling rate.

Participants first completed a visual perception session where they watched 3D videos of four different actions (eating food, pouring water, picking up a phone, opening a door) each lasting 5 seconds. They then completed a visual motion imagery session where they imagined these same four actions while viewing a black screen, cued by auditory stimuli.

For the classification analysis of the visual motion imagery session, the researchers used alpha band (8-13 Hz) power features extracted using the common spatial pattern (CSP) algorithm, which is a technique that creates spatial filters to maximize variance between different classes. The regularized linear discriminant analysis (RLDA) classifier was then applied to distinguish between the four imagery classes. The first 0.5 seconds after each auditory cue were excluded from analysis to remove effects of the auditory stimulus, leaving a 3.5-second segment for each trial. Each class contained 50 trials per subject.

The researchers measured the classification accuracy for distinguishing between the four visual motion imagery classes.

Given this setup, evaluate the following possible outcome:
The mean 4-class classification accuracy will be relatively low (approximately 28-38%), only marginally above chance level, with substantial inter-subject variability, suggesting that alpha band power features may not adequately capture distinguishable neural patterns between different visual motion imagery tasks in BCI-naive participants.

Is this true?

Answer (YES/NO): YES